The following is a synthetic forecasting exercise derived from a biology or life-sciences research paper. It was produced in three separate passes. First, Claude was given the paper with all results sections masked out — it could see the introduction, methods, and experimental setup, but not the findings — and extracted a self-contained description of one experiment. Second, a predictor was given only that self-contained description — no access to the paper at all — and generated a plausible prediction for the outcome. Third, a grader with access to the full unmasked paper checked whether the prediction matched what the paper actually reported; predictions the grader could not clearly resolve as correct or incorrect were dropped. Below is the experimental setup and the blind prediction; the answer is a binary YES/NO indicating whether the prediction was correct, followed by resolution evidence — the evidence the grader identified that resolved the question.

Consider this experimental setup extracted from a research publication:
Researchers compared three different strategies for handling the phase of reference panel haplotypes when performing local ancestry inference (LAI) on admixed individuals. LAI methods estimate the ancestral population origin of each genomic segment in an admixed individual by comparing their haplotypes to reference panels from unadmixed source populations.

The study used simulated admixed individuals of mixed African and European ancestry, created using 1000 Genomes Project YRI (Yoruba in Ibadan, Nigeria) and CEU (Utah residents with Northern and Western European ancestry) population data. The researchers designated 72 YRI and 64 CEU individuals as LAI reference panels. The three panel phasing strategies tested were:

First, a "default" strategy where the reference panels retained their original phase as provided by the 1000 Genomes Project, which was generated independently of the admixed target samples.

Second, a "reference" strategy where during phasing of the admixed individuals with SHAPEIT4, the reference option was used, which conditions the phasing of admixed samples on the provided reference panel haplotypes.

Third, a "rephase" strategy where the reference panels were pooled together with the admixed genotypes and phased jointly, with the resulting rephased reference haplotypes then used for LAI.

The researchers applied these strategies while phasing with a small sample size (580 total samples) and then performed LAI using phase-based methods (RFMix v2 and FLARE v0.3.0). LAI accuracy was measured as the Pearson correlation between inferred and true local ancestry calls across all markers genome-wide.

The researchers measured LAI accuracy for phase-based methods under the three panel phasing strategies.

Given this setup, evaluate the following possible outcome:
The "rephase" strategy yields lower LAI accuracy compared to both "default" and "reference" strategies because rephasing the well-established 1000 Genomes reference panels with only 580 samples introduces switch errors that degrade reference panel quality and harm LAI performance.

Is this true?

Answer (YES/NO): NO